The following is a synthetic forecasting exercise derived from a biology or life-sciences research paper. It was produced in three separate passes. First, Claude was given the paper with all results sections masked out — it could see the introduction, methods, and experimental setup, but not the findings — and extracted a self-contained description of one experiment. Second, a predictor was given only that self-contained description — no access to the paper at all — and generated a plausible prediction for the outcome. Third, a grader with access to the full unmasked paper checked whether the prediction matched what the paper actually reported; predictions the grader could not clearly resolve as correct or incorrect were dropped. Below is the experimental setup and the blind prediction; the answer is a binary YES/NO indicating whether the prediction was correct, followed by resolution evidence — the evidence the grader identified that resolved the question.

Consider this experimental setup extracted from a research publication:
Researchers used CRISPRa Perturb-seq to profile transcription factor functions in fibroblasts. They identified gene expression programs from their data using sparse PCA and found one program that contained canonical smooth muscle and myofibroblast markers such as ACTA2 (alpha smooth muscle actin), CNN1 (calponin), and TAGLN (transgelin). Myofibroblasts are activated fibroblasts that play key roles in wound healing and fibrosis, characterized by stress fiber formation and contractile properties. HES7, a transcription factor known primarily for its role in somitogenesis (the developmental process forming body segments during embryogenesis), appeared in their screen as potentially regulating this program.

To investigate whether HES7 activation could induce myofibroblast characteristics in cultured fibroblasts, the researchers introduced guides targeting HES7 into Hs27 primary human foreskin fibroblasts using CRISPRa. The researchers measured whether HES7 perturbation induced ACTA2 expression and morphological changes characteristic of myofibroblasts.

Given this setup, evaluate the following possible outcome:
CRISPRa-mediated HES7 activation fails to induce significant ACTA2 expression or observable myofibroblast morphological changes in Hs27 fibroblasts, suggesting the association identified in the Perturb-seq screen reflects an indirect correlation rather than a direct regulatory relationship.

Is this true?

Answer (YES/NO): NO